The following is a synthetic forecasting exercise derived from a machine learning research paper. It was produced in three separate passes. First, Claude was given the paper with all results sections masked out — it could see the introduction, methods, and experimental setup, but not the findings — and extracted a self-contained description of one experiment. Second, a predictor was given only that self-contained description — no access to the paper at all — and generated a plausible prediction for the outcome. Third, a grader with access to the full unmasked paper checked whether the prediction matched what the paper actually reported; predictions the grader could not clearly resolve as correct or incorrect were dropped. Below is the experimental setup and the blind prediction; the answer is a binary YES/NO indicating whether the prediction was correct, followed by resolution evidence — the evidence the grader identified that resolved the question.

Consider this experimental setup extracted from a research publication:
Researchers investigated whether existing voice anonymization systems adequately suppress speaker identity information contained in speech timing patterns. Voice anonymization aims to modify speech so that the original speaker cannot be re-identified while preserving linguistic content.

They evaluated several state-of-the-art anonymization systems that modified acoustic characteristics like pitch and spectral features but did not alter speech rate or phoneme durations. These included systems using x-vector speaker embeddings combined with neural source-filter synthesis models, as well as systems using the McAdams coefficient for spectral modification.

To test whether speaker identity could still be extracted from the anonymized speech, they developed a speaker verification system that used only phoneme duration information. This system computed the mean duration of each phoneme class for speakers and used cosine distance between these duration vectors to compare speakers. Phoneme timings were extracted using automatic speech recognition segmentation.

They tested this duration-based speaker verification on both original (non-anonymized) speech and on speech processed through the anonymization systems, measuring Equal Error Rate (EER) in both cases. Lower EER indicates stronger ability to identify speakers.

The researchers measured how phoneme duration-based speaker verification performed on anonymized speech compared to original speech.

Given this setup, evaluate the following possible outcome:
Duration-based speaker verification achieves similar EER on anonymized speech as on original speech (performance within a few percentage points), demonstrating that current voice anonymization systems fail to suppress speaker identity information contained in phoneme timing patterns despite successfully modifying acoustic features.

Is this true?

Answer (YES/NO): NO